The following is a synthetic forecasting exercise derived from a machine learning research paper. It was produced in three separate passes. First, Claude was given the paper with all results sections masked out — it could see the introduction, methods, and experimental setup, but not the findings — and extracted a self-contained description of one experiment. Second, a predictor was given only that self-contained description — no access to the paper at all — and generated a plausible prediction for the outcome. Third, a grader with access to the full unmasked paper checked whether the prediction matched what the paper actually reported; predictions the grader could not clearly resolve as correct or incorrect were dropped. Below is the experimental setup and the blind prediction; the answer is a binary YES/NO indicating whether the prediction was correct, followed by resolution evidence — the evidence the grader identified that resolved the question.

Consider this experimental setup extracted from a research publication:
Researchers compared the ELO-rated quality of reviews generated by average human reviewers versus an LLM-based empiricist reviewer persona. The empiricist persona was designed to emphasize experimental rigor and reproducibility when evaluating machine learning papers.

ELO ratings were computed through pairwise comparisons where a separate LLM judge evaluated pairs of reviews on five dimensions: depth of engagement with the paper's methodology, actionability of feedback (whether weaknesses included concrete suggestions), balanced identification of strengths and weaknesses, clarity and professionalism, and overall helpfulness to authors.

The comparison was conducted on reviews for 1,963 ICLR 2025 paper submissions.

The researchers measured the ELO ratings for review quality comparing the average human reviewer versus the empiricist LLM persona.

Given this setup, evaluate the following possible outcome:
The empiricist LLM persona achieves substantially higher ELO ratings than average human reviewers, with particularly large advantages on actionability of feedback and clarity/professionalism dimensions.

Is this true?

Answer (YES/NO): NO